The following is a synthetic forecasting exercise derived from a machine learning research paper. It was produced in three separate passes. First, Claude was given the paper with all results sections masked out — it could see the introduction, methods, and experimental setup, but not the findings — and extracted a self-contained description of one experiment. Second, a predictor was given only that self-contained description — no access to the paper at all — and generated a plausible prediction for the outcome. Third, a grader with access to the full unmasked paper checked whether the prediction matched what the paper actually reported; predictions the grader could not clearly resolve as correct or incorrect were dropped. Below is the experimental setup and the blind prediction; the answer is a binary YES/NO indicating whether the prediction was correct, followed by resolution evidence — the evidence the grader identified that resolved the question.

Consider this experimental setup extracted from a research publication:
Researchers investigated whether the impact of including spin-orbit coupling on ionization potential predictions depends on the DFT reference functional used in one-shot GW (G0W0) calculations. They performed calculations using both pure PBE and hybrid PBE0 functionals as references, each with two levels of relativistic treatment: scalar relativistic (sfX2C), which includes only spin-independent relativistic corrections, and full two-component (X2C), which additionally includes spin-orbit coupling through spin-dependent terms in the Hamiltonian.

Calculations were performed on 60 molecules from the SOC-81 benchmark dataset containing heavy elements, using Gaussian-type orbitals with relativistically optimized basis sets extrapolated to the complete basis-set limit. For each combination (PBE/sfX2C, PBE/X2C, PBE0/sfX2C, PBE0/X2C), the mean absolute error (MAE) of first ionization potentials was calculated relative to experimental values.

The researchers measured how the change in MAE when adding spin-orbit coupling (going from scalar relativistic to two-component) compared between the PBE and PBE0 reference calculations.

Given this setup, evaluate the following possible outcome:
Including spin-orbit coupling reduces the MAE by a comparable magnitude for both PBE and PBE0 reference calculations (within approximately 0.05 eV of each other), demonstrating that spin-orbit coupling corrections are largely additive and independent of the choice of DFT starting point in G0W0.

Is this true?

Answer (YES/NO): NO